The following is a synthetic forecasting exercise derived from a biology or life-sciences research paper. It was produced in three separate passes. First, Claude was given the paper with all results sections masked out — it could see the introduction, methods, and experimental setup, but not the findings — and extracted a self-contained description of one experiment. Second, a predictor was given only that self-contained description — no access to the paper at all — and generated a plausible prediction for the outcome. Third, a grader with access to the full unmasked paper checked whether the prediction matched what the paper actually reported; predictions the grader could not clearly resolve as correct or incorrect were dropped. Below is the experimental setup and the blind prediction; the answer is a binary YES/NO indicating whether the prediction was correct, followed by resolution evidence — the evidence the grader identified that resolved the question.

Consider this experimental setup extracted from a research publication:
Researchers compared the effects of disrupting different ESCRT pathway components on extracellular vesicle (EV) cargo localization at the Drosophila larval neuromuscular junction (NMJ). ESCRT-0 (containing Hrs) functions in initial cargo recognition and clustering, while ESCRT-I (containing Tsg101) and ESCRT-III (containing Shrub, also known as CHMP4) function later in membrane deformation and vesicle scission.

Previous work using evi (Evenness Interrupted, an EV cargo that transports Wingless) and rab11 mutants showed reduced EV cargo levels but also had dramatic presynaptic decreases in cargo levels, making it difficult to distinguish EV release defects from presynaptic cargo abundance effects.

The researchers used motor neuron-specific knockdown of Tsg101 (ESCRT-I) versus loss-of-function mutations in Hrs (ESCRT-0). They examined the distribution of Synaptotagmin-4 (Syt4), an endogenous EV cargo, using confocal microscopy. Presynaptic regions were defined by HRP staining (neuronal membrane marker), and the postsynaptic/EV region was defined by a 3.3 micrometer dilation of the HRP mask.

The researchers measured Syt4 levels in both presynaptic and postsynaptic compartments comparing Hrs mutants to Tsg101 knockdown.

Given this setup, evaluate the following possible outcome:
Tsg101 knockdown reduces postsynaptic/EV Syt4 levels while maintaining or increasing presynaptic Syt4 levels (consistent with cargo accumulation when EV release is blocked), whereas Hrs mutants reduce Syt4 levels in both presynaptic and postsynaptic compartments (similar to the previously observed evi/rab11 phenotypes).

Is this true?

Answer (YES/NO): YES